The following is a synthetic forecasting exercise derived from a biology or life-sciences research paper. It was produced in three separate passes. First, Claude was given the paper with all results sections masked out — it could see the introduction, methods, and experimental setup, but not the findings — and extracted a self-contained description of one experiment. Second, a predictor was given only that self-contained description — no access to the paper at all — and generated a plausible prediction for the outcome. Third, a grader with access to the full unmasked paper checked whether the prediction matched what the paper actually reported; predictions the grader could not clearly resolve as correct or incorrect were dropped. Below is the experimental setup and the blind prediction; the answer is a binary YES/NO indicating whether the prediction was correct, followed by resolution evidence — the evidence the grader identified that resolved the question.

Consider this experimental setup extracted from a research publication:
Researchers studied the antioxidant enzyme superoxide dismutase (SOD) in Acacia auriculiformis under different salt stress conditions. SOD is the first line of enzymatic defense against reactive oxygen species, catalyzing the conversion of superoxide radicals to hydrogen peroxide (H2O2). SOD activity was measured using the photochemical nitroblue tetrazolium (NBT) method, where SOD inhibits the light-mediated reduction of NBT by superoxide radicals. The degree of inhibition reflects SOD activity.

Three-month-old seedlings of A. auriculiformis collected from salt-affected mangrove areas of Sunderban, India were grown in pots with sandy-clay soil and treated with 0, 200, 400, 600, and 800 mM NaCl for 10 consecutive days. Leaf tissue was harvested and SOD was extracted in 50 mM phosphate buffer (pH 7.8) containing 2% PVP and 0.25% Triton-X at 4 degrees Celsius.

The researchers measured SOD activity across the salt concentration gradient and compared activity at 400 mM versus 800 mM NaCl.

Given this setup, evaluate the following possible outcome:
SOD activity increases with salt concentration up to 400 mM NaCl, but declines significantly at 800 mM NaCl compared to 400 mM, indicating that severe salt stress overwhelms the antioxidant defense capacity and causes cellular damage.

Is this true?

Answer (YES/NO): YES